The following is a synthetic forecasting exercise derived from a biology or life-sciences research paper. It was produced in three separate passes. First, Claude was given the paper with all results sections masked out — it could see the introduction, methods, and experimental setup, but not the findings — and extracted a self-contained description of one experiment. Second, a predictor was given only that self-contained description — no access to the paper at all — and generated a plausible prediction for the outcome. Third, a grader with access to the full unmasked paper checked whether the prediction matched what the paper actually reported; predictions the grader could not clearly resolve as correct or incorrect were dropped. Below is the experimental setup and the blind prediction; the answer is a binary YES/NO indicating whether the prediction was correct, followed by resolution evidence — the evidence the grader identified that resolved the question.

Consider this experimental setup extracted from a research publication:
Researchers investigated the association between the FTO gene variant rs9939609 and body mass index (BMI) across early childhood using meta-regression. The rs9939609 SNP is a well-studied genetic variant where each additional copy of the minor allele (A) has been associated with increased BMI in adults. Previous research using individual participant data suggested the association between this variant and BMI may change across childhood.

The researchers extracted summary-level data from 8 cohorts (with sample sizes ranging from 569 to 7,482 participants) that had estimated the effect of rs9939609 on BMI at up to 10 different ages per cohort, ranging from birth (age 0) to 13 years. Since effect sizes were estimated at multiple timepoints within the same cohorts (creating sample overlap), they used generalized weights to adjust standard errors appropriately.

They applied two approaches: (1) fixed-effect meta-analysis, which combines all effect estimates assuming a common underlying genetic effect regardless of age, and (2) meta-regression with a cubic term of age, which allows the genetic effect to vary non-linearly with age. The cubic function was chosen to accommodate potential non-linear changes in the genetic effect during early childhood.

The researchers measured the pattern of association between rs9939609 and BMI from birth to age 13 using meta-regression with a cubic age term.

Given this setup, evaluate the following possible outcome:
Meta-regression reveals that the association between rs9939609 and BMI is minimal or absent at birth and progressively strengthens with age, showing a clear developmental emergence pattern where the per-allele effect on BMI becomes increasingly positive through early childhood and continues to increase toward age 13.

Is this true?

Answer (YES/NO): NO